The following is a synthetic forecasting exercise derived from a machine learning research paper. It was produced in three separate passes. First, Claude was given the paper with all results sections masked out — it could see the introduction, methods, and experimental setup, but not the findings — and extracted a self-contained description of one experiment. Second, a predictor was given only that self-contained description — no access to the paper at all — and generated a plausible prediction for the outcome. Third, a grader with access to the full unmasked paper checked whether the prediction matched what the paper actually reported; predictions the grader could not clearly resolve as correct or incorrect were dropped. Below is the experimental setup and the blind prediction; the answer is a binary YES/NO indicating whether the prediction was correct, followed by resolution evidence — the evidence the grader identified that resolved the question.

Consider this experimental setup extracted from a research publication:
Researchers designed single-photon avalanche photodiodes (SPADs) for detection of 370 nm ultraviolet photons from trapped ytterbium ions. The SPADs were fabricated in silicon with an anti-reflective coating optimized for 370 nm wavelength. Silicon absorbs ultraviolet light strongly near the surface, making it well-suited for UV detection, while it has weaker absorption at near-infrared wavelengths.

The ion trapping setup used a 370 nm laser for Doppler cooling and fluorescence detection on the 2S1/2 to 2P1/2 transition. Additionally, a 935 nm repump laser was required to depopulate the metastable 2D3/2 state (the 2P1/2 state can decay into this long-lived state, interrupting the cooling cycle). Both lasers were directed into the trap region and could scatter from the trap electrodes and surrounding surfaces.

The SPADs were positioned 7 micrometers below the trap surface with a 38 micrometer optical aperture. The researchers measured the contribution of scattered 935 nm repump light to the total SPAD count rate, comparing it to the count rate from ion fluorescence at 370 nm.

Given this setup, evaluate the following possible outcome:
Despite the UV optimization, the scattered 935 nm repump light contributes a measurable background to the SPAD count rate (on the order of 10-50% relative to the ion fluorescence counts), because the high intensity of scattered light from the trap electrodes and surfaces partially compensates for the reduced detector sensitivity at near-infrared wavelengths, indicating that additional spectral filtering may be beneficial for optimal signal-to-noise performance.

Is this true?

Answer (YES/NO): NO